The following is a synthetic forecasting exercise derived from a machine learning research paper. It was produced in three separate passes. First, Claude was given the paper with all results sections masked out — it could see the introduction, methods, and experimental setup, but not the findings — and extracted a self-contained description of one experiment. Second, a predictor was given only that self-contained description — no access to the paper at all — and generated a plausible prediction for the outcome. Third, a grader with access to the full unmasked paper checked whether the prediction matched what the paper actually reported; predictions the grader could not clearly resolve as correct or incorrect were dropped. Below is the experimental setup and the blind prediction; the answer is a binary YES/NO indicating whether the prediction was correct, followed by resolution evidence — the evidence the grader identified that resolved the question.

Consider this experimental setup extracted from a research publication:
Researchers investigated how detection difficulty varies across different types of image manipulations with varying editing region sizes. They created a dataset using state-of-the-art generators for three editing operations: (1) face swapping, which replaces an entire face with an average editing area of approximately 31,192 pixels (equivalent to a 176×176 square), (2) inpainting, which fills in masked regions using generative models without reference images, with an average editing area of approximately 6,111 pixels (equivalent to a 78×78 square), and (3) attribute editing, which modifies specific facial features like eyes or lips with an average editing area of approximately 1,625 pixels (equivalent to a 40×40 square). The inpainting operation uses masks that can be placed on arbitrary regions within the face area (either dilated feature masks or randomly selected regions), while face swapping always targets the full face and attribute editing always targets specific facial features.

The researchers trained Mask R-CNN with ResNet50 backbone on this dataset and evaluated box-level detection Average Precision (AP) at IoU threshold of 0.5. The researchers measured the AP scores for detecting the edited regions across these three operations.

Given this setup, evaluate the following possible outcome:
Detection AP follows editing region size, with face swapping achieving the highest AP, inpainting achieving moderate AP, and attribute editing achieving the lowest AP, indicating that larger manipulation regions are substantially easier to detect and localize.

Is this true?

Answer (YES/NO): NO